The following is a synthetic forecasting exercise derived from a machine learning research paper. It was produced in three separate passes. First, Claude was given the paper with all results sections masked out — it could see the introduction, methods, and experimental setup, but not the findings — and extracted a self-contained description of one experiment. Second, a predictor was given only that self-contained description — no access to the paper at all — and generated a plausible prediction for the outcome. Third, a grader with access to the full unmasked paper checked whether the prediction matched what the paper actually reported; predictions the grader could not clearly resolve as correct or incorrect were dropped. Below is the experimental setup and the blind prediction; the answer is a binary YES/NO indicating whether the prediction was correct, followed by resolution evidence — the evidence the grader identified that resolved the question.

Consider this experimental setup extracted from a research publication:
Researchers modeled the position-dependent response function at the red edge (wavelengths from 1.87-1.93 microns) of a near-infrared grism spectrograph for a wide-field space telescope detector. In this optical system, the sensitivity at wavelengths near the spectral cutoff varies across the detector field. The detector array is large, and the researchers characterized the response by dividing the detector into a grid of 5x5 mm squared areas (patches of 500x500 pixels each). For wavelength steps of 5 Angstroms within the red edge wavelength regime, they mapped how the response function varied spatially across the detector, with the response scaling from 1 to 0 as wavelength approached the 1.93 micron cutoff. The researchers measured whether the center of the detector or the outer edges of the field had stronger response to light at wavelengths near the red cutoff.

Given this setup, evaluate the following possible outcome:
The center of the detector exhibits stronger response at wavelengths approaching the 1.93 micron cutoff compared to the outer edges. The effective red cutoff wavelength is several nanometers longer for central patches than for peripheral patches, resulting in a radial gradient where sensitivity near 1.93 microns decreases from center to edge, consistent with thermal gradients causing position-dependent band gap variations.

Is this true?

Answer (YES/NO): NO